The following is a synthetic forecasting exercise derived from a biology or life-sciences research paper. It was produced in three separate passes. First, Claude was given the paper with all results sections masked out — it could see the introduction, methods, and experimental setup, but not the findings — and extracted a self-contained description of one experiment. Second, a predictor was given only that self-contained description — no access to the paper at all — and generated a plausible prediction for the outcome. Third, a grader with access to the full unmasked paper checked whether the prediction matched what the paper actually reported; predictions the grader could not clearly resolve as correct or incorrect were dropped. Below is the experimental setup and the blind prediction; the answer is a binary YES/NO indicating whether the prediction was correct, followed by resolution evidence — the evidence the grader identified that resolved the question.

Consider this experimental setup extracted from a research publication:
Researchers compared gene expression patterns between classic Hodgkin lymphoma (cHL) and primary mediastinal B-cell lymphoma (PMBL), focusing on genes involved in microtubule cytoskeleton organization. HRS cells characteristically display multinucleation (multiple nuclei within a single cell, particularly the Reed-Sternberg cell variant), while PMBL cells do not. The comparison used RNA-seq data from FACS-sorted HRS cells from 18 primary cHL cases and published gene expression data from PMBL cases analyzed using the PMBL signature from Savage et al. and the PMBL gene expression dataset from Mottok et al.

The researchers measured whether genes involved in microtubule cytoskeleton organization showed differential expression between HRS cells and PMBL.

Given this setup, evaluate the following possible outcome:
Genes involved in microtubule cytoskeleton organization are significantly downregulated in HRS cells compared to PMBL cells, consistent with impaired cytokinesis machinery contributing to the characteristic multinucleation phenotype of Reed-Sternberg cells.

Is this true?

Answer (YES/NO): NO